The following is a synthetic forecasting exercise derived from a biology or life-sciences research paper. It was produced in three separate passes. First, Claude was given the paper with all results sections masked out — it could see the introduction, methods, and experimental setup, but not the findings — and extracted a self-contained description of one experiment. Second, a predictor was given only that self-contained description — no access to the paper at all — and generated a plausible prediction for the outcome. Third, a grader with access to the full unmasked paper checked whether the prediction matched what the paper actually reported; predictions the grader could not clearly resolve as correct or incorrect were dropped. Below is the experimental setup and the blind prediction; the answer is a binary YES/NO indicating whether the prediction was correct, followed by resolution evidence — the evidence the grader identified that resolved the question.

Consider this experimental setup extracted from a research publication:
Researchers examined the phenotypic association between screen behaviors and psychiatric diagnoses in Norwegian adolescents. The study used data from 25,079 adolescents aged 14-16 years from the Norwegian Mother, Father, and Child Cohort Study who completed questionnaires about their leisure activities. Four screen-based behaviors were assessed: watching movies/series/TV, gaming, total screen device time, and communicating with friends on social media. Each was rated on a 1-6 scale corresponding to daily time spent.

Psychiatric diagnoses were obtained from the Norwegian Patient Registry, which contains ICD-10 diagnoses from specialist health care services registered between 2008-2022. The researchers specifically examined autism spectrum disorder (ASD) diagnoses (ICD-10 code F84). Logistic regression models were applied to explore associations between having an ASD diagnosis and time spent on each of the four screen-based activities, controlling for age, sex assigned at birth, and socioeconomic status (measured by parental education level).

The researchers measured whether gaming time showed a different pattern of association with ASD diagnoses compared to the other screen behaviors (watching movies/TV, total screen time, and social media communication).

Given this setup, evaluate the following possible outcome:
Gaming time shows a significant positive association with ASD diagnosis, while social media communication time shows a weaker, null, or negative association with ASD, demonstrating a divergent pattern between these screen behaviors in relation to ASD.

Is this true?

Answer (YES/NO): YES